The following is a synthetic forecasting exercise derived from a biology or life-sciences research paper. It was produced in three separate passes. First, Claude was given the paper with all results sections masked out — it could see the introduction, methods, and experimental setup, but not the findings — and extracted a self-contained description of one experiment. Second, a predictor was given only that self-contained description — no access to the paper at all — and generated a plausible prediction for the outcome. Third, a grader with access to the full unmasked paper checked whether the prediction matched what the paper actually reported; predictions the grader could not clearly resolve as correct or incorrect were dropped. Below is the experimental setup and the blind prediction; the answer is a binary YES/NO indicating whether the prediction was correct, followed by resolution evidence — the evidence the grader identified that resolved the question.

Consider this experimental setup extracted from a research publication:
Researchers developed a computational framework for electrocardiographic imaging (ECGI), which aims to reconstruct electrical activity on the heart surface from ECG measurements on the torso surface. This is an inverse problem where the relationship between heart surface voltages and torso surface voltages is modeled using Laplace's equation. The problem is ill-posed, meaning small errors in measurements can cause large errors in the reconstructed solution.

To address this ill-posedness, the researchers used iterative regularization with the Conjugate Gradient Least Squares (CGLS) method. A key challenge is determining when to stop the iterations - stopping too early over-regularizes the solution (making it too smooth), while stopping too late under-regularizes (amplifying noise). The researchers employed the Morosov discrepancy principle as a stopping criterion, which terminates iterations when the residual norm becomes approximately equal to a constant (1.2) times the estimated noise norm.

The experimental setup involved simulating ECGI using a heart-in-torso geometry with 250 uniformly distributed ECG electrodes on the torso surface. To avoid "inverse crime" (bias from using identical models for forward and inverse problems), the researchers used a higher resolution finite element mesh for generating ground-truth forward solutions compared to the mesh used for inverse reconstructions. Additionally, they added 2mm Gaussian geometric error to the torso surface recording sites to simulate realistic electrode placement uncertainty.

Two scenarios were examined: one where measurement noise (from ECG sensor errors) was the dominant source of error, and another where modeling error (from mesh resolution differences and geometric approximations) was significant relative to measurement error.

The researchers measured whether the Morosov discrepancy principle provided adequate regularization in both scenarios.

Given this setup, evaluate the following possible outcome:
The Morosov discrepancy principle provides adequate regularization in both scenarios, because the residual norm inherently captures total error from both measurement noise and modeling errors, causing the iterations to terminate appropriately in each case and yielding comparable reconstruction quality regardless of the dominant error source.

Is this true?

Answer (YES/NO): NO